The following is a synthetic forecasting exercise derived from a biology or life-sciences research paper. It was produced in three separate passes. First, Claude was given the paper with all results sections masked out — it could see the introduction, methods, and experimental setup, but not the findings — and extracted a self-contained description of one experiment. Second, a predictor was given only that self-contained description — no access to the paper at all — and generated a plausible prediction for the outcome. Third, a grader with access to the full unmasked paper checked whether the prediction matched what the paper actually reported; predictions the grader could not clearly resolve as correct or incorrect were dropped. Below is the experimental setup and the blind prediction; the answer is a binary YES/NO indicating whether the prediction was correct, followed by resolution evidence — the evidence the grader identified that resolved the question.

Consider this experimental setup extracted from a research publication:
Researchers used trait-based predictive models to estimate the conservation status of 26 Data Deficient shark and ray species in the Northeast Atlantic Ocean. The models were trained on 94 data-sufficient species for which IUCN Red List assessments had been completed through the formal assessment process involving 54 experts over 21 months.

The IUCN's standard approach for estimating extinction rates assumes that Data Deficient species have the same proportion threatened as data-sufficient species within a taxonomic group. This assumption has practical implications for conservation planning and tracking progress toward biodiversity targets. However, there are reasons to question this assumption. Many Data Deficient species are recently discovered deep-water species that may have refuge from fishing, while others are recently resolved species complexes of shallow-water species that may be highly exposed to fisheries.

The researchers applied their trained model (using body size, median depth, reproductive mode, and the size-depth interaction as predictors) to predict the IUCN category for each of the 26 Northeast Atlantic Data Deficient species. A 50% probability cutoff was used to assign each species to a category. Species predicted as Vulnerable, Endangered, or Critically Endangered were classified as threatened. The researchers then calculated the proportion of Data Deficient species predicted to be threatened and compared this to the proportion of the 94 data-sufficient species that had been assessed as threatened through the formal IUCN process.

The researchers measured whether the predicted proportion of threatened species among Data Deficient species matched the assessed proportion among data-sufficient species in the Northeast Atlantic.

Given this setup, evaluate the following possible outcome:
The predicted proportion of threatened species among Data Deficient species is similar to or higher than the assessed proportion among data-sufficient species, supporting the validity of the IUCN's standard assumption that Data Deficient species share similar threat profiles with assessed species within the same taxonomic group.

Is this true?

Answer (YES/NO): NO